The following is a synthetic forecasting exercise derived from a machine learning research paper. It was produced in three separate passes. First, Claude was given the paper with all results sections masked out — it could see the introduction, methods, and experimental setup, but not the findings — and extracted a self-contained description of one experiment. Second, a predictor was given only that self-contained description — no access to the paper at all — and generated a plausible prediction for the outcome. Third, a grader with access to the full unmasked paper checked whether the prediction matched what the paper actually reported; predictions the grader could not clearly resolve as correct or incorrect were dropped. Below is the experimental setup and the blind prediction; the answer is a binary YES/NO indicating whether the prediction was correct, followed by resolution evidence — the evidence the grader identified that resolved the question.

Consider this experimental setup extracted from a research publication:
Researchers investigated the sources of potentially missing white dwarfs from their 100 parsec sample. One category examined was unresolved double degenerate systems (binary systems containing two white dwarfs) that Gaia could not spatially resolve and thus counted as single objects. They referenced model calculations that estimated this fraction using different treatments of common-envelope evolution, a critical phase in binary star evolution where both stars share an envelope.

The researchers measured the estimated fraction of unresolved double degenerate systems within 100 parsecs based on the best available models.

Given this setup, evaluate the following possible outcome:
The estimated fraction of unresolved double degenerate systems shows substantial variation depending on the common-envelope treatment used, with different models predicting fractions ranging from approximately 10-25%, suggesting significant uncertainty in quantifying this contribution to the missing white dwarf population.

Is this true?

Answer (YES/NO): NO